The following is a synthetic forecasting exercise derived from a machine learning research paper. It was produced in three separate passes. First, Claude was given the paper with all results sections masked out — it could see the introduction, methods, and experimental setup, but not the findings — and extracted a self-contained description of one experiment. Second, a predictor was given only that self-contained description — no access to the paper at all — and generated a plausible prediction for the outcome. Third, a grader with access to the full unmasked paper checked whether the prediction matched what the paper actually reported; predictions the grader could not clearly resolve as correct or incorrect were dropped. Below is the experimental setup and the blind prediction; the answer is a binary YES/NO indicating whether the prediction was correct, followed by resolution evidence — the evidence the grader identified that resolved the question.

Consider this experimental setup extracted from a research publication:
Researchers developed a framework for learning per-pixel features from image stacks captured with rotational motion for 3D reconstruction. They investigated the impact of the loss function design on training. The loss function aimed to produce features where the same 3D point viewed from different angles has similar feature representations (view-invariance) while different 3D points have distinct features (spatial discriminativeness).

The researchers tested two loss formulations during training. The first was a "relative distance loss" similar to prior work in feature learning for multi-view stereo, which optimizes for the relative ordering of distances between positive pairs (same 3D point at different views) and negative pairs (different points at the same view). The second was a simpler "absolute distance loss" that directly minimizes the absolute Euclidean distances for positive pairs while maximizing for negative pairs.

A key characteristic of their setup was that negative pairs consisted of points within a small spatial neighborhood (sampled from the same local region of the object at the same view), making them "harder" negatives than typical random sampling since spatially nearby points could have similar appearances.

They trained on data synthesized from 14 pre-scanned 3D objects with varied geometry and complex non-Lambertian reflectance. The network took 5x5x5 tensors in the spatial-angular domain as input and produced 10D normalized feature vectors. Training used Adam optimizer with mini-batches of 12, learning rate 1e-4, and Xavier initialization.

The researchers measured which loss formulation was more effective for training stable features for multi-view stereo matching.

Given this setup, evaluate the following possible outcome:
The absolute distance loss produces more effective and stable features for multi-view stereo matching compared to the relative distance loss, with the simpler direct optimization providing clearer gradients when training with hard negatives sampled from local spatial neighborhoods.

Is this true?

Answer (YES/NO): YES